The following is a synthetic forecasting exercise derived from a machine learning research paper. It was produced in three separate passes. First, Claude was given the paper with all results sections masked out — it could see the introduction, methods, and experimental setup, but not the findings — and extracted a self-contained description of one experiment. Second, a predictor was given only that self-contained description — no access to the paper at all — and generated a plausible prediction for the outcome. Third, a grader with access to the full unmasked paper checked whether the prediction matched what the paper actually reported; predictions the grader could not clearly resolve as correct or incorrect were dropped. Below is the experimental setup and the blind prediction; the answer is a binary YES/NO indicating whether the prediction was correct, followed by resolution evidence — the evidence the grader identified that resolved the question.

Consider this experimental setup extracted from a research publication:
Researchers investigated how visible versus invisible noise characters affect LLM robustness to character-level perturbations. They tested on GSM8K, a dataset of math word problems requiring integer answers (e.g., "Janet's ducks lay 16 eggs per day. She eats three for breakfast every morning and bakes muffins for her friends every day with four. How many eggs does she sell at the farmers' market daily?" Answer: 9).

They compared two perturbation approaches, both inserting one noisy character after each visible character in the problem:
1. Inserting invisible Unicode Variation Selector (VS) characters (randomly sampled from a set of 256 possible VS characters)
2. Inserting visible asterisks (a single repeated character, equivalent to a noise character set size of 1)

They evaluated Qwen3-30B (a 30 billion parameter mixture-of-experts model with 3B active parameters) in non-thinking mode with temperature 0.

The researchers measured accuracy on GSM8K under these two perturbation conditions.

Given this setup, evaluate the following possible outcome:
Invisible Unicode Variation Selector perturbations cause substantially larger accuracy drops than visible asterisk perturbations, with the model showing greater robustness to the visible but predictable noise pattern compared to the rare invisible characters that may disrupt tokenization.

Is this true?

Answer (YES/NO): NO